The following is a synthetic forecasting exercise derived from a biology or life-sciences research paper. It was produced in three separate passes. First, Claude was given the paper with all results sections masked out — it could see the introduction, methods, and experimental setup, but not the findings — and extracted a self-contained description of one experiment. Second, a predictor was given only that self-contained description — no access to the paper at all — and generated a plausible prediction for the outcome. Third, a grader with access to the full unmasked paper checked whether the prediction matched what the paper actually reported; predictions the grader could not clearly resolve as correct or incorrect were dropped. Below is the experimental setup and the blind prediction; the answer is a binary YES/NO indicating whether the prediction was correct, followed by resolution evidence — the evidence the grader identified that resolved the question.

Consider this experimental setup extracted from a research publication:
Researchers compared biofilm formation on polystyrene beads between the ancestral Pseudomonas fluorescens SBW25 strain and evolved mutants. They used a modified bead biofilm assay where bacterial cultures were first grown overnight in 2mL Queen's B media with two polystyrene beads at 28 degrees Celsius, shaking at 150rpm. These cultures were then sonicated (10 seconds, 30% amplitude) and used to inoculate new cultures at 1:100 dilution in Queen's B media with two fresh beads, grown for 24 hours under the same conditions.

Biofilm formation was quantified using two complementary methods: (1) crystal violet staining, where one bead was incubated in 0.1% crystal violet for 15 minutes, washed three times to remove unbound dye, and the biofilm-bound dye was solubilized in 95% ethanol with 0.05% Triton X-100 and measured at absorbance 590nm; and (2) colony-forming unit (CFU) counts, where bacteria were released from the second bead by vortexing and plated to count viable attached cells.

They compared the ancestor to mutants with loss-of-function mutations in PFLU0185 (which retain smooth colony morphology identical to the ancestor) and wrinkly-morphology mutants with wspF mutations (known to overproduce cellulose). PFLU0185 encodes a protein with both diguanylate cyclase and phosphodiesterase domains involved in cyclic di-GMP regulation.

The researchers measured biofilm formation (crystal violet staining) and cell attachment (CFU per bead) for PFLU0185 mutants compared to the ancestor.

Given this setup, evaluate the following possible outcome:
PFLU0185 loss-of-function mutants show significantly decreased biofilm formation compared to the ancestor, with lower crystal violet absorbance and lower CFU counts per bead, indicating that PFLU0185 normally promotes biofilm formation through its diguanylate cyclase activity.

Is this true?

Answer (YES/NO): NO